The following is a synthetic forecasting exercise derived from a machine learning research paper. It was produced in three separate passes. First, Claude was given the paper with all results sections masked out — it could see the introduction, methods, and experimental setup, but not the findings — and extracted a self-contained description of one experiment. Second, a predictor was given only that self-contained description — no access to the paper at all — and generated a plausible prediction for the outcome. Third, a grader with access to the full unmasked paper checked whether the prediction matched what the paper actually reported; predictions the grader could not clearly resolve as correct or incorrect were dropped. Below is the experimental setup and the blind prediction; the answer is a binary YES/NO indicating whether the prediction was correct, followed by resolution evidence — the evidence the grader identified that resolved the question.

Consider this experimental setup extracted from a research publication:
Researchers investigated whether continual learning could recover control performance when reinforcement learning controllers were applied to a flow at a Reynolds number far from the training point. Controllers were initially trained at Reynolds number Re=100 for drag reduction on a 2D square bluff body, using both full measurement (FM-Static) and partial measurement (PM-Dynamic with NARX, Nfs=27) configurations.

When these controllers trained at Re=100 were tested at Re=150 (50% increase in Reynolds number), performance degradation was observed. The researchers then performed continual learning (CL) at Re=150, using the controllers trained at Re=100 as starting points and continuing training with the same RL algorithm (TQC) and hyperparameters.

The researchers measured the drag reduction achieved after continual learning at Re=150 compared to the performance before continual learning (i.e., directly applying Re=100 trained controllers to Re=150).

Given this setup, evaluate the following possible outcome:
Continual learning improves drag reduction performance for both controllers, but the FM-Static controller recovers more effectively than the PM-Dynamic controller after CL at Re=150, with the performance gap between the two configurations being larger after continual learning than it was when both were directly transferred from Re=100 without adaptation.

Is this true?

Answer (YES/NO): NO